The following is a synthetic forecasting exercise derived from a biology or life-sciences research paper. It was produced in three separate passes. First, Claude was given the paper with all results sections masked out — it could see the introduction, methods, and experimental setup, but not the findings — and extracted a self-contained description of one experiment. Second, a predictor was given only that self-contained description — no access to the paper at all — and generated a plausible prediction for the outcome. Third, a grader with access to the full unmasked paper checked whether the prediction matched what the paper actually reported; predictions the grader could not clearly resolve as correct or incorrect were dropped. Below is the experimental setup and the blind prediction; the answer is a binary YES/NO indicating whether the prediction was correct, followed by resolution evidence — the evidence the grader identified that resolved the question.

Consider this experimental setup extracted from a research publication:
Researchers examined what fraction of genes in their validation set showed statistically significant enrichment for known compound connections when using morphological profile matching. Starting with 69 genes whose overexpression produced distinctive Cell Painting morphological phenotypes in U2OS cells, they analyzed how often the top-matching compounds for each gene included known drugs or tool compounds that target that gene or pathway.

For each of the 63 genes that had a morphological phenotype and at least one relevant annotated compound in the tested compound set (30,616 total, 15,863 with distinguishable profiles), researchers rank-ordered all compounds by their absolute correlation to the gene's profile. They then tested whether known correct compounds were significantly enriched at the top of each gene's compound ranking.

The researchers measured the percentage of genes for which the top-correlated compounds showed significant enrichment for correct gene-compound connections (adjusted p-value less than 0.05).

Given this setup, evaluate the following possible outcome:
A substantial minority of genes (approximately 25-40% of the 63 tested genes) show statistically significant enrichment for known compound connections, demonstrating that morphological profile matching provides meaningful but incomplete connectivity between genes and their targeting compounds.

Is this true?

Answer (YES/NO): NO